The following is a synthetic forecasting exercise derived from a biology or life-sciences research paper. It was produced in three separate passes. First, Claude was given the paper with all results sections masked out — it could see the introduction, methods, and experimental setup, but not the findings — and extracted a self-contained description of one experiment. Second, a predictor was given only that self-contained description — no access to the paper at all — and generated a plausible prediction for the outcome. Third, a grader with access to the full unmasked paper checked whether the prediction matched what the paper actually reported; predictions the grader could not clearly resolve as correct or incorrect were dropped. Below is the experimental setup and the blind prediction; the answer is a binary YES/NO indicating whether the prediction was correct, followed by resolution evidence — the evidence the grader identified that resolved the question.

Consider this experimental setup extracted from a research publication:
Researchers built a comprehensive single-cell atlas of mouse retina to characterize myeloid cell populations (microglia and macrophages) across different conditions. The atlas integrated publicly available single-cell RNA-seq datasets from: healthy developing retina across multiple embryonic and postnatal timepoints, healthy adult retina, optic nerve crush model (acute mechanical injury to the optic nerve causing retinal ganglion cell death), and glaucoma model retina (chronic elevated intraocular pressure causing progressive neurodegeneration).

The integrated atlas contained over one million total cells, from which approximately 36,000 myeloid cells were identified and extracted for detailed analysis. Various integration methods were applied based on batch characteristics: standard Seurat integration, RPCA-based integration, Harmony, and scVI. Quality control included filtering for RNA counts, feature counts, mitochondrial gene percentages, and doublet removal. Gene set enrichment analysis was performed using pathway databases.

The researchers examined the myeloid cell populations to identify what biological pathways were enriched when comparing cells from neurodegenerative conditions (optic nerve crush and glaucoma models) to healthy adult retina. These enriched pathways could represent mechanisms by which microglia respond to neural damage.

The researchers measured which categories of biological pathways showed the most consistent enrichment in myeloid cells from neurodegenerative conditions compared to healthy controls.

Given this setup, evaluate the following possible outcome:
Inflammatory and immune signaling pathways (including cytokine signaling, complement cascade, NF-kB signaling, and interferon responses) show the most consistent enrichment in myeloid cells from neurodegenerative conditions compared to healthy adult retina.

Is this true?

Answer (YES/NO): NO